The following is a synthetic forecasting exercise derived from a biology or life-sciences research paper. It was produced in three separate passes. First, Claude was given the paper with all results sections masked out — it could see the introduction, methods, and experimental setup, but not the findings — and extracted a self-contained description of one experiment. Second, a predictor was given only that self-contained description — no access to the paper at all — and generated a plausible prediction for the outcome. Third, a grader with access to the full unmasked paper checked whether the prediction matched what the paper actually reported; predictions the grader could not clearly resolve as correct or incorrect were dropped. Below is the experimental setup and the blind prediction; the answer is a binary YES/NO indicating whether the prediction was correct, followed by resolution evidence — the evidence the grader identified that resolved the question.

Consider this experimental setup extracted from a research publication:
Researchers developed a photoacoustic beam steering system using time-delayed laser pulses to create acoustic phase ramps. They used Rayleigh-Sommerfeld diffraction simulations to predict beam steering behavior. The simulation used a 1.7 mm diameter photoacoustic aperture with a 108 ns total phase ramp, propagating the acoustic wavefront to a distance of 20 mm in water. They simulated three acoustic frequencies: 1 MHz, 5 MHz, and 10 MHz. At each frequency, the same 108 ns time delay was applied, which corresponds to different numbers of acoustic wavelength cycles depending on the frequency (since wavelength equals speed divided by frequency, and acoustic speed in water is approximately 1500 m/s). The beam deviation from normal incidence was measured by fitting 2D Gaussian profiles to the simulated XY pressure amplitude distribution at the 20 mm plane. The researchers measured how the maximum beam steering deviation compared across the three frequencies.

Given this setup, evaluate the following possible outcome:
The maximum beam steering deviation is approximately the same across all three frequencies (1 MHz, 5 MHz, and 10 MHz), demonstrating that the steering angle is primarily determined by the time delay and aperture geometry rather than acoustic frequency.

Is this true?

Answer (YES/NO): NO